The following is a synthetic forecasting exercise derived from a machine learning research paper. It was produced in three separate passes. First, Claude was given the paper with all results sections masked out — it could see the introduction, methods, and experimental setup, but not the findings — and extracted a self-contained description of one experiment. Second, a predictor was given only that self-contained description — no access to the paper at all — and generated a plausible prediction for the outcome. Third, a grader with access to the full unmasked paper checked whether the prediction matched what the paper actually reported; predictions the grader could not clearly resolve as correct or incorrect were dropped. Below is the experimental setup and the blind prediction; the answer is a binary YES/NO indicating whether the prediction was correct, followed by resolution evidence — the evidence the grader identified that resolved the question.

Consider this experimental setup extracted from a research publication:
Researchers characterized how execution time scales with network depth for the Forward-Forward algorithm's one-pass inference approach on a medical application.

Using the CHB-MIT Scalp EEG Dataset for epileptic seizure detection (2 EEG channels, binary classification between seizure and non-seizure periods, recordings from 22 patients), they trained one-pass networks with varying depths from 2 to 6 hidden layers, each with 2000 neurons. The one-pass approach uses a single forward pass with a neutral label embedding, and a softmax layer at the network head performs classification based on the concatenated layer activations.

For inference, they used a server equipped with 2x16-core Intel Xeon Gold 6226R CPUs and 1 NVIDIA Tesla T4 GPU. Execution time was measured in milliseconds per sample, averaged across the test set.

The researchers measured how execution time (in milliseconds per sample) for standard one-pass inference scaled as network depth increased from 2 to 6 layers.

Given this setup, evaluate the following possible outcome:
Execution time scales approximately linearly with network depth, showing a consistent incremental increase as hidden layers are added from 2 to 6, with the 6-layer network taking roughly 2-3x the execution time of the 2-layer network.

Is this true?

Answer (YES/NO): NO